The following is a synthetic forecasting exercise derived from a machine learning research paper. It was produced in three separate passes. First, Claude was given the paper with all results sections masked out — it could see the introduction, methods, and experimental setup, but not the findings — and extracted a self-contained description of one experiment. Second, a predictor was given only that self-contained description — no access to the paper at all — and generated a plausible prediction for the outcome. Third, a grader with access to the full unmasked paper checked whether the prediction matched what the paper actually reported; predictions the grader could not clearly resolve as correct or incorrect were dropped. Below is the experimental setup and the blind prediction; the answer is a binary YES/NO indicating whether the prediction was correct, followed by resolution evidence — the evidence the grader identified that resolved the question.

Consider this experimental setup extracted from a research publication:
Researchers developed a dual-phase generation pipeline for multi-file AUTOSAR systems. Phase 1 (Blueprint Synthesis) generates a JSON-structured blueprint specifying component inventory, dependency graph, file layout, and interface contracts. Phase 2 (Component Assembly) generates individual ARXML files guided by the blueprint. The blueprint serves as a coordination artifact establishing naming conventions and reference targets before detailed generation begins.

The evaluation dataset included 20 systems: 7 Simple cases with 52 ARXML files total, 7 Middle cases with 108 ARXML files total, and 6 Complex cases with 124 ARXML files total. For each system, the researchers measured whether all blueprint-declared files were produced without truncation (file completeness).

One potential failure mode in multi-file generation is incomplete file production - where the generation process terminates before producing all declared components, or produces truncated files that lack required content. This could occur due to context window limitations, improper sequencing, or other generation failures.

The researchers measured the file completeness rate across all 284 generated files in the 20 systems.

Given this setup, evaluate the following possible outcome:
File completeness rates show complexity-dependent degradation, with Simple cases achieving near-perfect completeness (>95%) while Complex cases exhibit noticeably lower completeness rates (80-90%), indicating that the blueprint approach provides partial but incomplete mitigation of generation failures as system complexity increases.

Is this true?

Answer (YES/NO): NO